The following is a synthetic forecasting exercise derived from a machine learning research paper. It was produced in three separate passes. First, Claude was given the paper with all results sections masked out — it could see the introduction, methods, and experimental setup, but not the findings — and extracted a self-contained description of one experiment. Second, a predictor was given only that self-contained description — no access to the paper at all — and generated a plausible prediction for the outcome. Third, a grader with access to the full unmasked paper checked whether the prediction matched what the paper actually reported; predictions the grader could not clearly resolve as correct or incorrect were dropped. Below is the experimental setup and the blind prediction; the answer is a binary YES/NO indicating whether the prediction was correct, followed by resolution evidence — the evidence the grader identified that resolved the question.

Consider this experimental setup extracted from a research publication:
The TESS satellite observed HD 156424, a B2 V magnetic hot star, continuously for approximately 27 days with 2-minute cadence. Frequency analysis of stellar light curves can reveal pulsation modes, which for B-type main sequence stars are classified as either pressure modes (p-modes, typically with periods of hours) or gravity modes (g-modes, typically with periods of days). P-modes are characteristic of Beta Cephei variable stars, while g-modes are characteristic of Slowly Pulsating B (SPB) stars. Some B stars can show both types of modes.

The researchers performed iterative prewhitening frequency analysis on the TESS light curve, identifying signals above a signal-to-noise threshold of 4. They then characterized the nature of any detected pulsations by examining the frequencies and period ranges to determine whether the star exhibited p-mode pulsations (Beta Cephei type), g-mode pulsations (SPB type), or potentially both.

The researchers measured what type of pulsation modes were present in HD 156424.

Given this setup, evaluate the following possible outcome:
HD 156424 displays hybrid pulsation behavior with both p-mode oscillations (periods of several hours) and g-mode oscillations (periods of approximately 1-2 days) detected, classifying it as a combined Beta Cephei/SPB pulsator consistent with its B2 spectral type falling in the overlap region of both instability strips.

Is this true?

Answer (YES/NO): NO